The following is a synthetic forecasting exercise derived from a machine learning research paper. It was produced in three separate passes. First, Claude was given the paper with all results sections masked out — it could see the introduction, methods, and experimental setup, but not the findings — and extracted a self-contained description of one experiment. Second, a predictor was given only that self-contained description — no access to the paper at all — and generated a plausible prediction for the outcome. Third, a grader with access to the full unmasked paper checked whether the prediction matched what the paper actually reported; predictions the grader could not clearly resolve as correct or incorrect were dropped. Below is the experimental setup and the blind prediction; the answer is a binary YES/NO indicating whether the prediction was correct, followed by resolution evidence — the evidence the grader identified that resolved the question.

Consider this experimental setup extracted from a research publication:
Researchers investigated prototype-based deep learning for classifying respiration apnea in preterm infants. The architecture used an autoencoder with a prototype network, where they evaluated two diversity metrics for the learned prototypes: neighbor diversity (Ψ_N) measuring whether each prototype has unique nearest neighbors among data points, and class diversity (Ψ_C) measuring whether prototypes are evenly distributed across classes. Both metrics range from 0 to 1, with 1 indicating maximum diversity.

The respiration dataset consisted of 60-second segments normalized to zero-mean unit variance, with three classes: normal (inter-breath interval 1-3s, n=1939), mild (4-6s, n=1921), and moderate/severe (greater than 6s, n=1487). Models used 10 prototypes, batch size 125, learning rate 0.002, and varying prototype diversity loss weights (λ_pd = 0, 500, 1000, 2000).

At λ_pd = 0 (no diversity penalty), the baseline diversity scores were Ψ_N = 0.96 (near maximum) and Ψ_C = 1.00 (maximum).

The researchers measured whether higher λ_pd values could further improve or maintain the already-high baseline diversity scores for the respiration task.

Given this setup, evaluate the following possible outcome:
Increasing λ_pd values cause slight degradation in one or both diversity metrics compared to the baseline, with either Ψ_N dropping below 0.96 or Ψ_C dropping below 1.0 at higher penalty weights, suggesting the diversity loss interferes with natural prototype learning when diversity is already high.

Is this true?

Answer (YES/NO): NO